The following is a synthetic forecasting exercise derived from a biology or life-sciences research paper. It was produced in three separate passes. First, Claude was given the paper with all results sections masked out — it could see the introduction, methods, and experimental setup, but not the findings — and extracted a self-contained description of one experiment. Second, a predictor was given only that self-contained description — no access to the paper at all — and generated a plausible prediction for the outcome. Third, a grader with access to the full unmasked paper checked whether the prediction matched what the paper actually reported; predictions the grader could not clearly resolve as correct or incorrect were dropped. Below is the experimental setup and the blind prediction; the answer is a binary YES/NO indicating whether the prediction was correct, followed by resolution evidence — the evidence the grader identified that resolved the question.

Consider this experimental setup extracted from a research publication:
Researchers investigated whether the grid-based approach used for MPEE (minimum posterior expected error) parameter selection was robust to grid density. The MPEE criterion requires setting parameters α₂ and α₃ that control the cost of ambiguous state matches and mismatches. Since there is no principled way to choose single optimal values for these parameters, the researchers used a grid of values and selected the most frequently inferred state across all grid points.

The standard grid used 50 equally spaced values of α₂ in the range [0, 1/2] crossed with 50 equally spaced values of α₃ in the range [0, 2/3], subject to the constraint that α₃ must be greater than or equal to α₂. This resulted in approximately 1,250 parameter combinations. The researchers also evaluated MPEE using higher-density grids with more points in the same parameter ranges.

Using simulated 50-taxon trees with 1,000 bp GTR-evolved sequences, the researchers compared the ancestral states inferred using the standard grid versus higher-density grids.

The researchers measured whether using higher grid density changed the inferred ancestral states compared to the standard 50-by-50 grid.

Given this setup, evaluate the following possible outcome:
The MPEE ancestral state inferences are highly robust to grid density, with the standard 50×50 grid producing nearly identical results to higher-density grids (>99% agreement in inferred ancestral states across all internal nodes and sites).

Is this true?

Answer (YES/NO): YES